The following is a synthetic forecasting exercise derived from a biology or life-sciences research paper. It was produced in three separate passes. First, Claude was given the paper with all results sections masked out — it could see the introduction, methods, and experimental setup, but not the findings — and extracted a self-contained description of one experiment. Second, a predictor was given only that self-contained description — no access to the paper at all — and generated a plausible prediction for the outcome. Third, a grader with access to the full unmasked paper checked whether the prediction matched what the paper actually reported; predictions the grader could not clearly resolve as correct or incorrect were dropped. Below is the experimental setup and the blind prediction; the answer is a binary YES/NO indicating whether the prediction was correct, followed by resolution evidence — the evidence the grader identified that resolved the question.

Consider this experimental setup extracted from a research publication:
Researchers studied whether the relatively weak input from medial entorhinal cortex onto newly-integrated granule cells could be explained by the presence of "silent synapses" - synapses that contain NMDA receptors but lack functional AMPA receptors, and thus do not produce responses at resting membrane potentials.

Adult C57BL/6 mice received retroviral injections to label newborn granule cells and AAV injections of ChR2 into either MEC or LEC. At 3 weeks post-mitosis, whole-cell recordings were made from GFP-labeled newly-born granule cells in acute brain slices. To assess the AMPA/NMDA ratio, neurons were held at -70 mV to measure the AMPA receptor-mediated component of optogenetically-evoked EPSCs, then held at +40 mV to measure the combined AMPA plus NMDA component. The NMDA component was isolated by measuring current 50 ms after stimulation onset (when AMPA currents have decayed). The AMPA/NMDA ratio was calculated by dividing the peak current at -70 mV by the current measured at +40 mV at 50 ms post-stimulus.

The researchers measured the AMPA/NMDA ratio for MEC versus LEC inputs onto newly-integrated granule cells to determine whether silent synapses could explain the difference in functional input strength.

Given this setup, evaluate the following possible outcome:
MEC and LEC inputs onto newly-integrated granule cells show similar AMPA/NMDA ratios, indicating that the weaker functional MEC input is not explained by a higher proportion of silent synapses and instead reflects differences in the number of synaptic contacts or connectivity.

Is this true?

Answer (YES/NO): YES